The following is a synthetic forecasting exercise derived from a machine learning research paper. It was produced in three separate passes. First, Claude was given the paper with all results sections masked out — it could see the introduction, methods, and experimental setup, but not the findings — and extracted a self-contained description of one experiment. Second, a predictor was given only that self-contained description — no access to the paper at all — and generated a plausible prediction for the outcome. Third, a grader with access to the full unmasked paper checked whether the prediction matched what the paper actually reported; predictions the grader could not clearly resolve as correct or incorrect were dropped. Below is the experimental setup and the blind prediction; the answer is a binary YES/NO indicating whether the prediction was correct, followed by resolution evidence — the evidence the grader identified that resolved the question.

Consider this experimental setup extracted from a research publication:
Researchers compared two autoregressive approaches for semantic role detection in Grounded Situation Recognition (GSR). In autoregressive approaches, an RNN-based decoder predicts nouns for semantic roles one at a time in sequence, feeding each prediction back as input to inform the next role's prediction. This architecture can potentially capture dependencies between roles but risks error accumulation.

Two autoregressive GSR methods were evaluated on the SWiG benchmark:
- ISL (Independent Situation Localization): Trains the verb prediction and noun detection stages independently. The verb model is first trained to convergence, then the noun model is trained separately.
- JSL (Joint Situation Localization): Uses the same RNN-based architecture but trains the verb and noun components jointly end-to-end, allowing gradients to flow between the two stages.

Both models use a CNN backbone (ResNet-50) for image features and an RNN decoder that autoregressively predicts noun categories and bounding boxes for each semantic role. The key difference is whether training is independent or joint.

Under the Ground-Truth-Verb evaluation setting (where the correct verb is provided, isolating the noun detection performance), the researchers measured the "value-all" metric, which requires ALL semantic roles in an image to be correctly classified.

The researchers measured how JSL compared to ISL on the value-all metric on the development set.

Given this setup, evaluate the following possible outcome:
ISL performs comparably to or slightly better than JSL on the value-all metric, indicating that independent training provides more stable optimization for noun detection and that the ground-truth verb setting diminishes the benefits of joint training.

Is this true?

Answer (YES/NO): NO